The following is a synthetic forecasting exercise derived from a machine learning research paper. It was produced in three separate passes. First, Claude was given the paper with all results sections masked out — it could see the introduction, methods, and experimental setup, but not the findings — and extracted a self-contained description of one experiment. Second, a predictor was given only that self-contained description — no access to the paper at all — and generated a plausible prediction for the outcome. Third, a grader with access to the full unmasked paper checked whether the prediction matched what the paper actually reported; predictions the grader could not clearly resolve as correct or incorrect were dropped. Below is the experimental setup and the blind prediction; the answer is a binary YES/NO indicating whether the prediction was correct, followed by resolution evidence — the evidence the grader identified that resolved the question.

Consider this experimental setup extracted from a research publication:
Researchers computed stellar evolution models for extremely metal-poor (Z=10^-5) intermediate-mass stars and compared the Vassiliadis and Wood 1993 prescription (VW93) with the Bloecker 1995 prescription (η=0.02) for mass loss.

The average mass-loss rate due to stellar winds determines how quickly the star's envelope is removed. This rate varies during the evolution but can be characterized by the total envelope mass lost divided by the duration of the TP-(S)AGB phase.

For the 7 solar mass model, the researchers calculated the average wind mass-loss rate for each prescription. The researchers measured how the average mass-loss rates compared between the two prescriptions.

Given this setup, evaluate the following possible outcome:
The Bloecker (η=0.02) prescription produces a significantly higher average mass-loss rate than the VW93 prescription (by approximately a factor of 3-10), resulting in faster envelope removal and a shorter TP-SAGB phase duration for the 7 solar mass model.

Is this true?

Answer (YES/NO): YES